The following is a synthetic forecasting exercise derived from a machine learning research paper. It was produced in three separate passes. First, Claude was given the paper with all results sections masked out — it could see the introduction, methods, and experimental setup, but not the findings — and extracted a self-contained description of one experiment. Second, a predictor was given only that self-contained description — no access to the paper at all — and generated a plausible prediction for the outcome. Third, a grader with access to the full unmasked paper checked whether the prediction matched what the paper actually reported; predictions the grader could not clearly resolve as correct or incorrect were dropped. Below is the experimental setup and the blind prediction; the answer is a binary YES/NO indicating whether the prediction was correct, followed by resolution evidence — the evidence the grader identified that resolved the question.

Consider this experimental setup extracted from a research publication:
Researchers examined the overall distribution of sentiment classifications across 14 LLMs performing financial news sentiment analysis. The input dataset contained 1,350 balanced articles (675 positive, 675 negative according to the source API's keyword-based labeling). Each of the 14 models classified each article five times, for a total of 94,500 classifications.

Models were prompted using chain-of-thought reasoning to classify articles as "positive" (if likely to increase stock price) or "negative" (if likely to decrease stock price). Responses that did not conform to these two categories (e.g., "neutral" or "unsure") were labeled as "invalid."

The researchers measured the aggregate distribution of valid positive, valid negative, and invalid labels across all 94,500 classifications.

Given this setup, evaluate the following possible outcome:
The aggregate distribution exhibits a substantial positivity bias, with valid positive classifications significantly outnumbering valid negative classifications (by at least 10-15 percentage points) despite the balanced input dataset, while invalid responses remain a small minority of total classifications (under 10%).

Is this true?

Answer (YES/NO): NO